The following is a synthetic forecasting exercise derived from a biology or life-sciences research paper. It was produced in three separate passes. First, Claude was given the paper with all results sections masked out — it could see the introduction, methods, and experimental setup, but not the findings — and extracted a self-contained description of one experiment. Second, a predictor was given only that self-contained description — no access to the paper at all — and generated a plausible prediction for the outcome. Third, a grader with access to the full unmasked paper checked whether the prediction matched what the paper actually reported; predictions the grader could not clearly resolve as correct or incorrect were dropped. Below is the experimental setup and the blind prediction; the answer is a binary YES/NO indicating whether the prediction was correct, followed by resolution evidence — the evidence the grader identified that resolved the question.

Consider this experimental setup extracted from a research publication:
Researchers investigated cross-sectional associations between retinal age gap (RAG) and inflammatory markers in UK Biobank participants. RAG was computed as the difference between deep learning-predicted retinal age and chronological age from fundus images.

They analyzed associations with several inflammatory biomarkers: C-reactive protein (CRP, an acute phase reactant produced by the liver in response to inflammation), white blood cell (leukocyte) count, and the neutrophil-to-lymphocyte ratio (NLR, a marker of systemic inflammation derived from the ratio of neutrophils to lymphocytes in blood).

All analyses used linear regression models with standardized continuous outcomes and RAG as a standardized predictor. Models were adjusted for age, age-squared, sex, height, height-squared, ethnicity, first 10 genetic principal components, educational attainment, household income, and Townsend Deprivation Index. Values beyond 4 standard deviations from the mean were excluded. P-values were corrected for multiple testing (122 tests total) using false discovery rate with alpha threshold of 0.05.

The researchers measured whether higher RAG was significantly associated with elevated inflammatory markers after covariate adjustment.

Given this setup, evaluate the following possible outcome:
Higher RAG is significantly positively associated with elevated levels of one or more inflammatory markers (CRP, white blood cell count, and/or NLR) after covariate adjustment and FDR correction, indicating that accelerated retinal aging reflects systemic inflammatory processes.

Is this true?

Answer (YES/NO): YES